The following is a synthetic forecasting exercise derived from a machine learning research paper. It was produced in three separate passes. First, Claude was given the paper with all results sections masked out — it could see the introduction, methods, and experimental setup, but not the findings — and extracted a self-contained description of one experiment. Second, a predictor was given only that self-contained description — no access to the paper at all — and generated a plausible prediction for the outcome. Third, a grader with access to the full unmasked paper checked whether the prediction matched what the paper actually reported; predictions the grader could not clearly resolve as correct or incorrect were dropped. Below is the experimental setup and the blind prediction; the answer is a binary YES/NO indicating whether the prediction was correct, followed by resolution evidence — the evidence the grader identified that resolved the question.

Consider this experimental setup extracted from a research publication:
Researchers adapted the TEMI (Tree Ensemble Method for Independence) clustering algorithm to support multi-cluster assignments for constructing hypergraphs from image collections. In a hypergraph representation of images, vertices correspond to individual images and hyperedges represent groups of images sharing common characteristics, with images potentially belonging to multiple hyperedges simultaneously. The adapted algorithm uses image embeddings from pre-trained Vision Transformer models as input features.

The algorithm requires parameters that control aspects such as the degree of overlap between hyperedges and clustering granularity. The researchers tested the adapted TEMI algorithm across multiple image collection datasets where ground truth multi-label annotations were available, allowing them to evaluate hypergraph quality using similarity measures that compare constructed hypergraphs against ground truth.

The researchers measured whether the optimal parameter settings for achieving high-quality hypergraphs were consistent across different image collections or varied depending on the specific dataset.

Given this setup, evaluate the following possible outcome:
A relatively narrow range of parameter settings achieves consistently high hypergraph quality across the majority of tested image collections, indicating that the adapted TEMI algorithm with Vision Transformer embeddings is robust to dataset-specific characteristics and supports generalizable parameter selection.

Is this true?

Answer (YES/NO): NO